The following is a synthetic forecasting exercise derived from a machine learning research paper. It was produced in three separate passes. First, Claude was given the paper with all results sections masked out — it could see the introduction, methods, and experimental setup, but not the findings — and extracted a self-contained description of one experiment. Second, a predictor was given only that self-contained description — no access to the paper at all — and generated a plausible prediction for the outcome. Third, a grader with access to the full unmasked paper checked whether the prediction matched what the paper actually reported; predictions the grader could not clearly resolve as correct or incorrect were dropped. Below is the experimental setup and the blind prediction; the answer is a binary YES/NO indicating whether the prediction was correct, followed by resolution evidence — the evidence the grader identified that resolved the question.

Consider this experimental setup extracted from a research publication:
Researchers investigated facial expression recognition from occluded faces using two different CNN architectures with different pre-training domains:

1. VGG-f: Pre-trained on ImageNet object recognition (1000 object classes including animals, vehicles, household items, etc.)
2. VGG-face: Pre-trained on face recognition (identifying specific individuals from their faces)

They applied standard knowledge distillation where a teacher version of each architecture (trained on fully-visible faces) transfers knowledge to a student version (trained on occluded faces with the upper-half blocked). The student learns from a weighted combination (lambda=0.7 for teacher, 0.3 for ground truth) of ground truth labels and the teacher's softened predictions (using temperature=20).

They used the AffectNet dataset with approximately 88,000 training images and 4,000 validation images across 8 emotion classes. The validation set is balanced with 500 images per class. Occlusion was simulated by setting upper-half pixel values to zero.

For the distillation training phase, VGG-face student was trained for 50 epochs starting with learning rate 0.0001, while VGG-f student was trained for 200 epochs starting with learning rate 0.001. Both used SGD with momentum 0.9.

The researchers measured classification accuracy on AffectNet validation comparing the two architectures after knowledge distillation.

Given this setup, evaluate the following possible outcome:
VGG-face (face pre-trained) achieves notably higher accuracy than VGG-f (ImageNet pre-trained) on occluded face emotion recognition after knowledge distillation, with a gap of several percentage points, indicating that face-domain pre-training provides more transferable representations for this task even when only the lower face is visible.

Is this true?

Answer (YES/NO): NO